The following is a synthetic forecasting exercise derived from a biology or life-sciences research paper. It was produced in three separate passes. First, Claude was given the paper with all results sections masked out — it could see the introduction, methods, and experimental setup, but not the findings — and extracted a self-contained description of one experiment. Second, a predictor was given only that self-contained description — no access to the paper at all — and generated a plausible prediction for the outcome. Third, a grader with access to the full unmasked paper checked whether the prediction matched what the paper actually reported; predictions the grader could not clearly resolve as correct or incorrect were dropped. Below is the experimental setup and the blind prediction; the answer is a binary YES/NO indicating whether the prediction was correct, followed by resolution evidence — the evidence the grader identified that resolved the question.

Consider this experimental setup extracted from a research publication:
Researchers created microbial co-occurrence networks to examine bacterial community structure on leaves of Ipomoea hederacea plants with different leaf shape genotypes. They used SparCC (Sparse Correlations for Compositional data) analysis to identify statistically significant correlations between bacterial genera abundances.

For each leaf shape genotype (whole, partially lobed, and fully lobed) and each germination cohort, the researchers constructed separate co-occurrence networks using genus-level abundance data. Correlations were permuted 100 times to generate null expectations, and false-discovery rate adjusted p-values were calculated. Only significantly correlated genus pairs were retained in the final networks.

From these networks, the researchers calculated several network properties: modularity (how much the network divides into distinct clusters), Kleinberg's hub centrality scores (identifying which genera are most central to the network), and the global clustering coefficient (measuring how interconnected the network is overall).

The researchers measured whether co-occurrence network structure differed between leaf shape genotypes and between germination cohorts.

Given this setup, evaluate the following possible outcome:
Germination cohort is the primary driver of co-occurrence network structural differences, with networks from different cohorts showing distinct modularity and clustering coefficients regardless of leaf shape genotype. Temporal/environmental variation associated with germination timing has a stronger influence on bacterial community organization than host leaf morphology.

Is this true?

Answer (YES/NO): NO